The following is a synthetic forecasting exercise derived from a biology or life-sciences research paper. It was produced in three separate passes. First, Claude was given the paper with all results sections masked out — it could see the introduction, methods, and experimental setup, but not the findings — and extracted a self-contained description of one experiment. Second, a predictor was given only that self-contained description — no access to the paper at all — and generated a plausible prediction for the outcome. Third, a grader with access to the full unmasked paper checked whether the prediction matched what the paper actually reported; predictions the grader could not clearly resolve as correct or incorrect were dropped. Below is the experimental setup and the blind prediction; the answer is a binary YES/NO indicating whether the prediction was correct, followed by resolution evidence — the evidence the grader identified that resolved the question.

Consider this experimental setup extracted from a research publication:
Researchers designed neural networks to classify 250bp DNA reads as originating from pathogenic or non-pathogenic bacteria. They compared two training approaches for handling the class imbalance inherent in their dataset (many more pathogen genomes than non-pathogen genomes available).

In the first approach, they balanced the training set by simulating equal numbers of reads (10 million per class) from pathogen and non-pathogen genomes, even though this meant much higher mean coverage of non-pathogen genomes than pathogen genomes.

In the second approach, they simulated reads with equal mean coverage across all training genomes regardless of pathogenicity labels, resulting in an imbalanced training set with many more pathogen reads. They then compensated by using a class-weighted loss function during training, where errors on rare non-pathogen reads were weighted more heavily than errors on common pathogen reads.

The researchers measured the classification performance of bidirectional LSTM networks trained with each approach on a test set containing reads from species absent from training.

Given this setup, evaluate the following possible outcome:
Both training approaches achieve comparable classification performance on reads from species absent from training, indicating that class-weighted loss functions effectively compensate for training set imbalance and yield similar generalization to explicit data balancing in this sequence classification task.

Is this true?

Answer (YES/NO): NO